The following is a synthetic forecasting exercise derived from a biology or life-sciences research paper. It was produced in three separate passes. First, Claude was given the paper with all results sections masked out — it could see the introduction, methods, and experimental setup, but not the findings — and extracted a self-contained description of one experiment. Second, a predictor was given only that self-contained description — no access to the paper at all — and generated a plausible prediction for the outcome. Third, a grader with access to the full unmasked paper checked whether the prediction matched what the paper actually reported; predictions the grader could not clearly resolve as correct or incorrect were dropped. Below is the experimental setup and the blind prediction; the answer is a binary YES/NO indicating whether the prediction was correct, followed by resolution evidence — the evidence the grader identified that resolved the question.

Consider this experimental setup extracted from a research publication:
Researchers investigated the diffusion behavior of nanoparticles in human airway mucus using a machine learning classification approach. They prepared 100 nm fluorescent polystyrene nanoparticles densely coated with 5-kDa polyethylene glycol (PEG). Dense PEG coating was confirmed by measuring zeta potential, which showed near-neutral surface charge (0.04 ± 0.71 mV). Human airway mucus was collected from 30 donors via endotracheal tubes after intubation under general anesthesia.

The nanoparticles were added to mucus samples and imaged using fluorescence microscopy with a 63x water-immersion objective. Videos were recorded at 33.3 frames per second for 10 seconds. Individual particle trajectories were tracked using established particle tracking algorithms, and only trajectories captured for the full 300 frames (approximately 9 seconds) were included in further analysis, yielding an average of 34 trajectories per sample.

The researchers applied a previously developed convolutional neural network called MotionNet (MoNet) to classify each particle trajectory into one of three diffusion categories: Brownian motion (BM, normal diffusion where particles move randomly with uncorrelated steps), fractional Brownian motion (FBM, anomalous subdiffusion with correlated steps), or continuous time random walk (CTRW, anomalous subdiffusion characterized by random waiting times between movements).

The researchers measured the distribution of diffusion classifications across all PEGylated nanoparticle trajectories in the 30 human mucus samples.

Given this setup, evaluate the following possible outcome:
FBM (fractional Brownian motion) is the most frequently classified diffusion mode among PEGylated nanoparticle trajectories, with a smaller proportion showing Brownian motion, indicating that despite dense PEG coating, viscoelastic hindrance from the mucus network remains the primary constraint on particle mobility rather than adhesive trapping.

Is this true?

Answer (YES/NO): YES